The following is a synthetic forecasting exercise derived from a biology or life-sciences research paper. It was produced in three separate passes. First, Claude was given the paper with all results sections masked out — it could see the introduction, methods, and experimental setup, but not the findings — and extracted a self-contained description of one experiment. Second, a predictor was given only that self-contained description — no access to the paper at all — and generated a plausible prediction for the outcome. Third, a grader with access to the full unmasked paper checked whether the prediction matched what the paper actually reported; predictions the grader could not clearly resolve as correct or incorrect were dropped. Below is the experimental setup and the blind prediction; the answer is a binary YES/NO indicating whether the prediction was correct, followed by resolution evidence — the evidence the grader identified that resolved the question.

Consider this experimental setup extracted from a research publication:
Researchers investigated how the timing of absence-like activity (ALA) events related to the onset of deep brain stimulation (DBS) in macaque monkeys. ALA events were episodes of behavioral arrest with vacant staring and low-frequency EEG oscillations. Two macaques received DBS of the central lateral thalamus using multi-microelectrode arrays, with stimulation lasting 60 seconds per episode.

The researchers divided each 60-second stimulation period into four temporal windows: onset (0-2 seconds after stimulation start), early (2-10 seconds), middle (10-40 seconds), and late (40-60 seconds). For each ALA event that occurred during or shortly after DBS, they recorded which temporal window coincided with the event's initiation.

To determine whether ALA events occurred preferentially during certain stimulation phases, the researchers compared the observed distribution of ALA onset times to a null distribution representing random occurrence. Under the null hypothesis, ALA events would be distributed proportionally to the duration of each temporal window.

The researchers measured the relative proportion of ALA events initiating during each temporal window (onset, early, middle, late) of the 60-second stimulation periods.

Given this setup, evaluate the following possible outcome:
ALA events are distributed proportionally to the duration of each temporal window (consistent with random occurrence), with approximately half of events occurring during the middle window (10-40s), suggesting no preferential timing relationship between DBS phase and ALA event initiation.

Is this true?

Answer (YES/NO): NO